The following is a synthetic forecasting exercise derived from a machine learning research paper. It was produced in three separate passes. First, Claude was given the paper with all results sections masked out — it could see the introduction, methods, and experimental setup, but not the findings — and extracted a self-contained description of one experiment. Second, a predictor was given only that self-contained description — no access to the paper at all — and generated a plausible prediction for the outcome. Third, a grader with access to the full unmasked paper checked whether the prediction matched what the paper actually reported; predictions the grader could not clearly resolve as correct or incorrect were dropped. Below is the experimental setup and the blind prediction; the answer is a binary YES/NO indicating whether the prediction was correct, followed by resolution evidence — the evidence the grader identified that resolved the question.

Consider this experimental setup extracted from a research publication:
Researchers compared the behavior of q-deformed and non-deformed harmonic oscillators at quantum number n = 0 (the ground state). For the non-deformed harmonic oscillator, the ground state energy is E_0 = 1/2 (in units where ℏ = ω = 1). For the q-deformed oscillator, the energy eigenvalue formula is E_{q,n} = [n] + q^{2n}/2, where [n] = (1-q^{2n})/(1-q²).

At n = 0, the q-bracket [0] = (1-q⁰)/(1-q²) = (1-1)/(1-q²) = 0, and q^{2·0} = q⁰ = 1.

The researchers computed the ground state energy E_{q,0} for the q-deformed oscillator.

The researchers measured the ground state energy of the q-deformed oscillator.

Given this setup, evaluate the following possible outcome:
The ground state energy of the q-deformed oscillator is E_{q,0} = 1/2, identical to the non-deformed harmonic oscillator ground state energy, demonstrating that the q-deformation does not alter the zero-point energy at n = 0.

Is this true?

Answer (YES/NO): YES